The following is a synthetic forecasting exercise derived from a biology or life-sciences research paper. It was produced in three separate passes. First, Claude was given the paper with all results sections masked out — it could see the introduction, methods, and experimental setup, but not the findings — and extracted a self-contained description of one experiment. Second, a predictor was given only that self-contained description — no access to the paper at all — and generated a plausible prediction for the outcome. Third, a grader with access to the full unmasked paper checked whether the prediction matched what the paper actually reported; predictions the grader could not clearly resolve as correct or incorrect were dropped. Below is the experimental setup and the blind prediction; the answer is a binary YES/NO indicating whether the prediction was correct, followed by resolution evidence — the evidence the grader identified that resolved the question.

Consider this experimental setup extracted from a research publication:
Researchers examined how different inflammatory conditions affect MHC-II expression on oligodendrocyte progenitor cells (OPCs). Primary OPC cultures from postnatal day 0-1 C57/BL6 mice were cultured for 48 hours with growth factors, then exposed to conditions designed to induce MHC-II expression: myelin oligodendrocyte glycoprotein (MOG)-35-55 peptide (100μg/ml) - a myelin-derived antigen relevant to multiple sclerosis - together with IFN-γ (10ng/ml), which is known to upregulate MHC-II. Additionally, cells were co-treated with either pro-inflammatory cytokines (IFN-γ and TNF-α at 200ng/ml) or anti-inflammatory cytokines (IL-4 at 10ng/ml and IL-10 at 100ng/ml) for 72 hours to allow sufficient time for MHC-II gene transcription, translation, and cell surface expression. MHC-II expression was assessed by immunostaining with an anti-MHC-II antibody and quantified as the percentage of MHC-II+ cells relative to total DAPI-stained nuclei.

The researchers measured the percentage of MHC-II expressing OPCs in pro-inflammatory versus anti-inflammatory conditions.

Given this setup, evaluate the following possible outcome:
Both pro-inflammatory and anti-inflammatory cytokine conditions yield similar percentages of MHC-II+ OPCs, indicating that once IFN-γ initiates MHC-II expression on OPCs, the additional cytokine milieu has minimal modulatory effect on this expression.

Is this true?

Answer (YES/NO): NO